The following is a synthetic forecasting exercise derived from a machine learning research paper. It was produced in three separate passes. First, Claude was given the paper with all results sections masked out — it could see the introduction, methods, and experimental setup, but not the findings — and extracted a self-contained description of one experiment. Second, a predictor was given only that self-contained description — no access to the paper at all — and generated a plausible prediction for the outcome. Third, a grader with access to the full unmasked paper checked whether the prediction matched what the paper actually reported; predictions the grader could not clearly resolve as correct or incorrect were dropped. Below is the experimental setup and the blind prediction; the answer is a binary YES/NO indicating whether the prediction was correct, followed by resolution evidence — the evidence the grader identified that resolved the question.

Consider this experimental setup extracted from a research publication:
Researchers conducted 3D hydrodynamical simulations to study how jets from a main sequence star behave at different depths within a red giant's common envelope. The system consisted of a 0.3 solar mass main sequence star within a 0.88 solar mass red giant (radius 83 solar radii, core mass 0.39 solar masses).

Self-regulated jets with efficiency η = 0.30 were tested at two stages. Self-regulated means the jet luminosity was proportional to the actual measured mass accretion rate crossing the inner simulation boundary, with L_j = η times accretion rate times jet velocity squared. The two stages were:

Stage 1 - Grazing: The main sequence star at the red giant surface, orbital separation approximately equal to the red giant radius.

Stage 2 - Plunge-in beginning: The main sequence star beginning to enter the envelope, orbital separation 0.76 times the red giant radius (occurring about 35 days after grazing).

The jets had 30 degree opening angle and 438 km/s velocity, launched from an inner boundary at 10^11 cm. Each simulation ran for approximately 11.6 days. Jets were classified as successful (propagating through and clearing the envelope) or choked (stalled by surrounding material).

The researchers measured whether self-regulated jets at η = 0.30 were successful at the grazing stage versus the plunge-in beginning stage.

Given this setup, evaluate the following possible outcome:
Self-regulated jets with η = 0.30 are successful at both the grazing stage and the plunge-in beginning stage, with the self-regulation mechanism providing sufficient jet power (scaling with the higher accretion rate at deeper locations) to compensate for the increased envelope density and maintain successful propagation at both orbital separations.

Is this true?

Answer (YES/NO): NO